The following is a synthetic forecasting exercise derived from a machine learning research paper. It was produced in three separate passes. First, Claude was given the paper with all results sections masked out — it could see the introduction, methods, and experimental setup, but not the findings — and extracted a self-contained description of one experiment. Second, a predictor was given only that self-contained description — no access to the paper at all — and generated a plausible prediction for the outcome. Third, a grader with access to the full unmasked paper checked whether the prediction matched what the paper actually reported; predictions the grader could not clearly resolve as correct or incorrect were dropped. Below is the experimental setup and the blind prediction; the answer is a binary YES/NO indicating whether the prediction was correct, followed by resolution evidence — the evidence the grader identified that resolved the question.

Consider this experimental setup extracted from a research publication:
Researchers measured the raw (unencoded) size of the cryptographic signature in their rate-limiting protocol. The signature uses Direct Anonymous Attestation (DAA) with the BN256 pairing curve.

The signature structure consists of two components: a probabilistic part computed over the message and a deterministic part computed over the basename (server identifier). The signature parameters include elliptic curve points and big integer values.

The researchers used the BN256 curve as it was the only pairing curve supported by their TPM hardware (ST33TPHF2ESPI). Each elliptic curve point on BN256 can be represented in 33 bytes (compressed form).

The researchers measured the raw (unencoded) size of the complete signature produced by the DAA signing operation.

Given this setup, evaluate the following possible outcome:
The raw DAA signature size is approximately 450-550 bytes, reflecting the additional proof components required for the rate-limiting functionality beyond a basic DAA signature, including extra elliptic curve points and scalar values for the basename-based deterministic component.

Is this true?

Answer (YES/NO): NO